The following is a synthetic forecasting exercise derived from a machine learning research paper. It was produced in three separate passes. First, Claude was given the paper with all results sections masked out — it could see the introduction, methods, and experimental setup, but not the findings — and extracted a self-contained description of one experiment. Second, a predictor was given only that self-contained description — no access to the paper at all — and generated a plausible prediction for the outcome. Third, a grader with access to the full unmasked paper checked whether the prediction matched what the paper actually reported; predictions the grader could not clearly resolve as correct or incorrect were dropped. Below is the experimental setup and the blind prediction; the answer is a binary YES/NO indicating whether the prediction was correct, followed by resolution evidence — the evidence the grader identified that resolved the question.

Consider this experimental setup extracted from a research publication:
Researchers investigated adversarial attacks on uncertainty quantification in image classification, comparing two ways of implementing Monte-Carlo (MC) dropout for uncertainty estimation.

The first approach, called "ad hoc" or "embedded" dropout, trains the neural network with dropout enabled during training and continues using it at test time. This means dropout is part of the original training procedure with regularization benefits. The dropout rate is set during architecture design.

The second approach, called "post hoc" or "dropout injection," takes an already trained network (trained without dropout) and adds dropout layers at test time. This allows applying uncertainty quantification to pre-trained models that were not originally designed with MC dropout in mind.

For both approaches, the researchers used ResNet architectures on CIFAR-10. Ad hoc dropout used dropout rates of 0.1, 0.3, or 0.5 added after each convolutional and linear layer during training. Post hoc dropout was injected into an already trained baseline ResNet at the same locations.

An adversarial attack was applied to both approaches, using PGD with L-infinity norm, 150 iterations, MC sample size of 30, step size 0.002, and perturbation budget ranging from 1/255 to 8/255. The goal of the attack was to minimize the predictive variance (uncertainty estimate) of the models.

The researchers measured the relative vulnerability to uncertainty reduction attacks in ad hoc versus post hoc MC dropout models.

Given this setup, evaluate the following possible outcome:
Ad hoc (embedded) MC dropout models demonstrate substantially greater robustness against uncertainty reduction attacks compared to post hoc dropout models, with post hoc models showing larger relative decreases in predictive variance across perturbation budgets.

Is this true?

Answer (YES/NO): NO